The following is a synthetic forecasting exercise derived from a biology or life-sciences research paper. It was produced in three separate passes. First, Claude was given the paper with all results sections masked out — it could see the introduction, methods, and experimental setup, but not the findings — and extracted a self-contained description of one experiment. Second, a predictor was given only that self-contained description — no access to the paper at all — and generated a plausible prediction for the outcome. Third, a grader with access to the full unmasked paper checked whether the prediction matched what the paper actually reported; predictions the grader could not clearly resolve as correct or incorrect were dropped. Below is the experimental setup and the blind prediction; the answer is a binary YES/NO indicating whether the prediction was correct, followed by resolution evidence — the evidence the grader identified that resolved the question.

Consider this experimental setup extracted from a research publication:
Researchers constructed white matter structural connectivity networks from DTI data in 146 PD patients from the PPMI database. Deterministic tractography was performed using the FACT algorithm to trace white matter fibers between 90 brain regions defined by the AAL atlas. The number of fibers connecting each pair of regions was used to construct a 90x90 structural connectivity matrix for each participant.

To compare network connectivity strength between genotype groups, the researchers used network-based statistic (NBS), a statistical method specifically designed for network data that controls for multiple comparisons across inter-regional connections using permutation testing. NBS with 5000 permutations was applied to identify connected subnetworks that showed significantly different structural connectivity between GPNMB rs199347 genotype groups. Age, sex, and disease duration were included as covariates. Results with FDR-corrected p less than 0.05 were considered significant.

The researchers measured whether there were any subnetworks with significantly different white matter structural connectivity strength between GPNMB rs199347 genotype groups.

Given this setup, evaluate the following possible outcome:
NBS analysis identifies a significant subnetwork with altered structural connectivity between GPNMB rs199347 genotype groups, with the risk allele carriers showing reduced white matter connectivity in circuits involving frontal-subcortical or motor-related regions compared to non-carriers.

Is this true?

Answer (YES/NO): NO